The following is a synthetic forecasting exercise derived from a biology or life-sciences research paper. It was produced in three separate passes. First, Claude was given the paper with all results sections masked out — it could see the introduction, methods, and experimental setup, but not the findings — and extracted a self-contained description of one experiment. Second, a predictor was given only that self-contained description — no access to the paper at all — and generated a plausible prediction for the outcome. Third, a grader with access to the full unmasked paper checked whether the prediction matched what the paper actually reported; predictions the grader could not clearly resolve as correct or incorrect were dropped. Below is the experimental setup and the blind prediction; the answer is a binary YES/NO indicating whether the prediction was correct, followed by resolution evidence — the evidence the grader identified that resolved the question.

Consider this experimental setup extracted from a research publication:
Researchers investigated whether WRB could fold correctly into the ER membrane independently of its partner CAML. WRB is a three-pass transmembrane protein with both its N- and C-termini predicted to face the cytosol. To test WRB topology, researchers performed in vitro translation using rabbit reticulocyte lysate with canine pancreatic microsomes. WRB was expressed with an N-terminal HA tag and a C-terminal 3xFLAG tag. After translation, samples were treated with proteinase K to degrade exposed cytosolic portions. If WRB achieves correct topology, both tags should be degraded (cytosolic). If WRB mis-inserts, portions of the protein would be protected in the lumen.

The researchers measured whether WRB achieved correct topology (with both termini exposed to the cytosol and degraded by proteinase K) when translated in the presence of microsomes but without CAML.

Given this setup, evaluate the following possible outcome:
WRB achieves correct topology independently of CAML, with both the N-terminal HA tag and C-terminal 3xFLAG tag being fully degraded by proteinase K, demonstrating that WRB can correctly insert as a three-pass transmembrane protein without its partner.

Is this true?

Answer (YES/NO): NO